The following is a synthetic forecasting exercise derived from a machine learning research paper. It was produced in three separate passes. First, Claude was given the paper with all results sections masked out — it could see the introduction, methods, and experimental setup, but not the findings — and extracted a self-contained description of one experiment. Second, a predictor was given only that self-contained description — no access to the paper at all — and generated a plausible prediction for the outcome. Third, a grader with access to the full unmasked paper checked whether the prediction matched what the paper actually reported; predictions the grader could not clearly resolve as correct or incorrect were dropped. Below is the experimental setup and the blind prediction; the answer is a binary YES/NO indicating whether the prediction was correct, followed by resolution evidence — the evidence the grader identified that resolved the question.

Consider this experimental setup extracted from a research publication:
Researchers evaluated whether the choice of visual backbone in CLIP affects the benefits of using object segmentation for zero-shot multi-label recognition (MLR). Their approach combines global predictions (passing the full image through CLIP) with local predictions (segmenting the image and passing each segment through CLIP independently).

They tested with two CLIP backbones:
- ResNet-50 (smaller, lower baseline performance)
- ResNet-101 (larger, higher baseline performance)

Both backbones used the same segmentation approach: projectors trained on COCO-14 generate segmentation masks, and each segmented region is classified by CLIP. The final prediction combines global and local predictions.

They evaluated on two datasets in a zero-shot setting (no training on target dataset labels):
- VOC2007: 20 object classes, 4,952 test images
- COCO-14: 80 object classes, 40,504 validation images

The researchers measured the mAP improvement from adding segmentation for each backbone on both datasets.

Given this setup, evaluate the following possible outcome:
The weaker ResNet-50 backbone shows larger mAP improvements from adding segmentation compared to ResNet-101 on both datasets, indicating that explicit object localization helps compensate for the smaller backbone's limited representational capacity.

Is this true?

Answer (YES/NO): YES